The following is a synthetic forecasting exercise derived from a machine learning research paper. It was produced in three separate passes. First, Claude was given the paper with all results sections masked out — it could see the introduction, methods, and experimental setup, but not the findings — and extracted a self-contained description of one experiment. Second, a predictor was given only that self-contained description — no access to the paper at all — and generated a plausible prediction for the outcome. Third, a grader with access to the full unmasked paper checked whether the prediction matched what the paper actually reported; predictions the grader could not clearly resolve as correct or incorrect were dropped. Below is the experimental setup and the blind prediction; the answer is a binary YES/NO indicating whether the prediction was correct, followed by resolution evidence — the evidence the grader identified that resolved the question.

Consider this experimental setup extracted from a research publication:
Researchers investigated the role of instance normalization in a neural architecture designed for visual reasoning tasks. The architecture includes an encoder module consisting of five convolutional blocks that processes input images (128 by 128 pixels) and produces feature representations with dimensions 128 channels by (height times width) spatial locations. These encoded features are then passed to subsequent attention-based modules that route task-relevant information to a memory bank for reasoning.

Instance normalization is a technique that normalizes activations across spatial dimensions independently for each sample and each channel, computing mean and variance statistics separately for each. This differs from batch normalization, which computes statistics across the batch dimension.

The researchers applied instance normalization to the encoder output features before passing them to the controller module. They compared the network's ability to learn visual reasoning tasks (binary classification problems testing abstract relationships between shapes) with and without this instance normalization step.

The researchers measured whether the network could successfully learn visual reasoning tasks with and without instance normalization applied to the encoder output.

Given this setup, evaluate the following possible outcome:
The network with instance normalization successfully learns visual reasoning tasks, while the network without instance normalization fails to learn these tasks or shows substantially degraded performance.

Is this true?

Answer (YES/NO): YES